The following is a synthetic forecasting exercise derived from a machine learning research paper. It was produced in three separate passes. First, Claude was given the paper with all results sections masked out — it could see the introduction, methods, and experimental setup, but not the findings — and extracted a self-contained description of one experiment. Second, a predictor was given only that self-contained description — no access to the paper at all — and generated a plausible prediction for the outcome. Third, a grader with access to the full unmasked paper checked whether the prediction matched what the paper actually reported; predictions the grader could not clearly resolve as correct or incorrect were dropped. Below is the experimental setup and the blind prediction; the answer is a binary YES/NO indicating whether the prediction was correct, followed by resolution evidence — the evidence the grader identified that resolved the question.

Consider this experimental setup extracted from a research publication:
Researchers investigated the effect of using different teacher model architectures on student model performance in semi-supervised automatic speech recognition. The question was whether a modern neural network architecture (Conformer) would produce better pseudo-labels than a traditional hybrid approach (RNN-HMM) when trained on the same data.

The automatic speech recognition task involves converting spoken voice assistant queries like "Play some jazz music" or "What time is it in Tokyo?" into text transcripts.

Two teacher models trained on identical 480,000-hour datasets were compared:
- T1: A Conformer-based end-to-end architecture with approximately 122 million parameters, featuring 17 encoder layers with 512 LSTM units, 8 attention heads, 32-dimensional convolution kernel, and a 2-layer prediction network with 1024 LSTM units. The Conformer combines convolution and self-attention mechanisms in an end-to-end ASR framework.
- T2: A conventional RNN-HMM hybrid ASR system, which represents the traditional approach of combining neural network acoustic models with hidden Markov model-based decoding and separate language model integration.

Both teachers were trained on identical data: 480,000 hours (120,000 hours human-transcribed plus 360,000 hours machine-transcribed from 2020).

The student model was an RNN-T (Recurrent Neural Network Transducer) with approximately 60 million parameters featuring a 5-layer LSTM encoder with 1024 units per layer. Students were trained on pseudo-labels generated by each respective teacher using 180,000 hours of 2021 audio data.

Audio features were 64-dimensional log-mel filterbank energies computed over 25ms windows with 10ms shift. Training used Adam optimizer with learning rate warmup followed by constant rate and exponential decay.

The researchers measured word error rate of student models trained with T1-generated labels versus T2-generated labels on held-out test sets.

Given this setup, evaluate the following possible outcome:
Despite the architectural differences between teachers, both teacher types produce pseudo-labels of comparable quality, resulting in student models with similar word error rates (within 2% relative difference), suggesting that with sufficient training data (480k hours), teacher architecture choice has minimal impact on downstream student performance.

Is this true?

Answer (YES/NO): NO